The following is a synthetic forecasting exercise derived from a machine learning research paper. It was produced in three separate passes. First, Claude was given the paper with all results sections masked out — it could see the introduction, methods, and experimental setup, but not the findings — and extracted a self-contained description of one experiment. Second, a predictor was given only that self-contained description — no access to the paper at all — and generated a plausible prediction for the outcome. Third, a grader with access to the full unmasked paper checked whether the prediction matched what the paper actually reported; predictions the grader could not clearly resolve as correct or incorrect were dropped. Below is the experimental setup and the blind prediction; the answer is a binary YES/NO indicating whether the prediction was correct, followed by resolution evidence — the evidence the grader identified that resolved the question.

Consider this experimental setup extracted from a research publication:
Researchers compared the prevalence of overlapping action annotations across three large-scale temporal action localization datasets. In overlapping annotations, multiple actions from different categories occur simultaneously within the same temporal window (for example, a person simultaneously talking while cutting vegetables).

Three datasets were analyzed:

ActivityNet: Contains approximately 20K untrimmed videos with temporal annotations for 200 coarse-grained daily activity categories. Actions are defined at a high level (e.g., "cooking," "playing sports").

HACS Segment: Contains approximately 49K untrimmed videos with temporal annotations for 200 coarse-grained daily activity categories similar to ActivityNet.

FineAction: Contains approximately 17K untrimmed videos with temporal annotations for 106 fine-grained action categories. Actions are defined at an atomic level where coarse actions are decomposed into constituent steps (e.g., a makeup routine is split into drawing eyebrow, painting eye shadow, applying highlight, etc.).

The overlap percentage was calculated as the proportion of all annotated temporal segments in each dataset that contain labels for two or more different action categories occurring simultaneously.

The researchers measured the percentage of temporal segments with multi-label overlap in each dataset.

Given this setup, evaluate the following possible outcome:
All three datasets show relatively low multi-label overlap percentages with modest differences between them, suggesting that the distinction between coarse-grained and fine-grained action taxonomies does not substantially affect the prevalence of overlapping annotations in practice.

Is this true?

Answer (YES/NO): NO